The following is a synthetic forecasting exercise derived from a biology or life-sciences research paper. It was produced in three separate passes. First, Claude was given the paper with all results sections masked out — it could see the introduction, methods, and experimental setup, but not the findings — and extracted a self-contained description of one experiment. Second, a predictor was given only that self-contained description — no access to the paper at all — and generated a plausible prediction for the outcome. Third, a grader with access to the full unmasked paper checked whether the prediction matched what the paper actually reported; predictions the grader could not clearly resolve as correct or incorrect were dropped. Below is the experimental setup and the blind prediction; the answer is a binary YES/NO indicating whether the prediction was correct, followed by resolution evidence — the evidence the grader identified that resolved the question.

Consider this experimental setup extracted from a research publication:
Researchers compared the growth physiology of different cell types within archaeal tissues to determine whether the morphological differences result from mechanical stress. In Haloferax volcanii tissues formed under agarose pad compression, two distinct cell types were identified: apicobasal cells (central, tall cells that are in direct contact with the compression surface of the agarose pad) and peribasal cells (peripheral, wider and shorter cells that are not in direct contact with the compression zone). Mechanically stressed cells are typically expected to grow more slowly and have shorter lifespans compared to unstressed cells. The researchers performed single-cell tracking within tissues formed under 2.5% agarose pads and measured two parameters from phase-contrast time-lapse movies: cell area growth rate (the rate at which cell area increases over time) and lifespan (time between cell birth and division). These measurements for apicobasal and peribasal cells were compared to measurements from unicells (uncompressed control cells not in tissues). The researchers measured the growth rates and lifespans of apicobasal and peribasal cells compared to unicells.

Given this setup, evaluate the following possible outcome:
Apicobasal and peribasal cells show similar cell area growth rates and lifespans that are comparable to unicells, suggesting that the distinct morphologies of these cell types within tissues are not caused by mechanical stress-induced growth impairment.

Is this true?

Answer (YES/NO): NO